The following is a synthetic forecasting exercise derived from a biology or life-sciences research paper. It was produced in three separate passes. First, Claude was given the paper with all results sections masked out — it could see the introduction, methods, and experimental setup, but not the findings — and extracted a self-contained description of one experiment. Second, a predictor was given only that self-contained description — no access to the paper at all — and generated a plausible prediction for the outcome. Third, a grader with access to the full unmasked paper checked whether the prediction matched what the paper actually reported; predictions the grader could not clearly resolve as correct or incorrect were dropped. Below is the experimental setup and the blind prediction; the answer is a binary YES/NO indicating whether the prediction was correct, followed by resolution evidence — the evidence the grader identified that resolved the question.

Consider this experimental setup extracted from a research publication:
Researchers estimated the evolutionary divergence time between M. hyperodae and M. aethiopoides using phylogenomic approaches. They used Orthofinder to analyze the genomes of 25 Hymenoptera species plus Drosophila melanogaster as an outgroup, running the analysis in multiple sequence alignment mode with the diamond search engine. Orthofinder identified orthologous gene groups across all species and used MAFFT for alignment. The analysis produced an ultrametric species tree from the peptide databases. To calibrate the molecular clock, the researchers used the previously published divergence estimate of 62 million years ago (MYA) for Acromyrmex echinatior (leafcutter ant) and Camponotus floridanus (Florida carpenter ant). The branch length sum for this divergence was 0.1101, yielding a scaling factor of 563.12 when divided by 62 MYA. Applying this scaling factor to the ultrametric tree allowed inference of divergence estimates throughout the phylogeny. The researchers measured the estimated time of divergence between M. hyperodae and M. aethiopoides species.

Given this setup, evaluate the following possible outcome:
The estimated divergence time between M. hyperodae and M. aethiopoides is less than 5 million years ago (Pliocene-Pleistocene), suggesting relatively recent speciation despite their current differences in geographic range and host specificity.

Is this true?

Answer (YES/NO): NO